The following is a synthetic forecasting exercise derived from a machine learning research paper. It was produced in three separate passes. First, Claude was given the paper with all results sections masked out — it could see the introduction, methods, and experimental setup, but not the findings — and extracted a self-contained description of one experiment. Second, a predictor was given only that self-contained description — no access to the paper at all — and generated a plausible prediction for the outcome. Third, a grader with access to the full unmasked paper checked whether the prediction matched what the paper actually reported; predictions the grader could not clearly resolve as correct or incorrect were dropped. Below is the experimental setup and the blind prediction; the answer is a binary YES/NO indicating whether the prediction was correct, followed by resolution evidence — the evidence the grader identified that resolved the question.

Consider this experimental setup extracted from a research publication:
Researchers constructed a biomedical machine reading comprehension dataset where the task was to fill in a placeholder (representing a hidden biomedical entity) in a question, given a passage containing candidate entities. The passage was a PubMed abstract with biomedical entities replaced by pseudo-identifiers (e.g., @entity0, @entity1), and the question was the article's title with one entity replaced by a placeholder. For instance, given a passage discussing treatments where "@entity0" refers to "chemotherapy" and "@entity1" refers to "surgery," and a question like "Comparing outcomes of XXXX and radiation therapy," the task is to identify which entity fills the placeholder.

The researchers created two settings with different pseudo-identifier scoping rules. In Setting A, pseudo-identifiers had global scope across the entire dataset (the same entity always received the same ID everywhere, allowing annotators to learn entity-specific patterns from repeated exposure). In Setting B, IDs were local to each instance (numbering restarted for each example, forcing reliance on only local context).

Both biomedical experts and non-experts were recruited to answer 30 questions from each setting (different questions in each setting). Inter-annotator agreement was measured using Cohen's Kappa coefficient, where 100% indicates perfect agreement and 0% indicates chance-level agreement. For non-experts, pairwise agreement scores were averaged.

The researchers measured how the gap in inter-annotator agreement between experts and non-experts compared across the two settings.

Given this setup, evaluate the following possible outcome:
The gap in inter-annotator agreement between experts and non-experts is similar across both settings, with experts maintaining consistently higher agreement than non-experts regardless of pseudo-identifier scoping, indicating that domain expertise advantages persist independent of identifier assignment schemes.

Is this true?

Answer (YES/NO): NO